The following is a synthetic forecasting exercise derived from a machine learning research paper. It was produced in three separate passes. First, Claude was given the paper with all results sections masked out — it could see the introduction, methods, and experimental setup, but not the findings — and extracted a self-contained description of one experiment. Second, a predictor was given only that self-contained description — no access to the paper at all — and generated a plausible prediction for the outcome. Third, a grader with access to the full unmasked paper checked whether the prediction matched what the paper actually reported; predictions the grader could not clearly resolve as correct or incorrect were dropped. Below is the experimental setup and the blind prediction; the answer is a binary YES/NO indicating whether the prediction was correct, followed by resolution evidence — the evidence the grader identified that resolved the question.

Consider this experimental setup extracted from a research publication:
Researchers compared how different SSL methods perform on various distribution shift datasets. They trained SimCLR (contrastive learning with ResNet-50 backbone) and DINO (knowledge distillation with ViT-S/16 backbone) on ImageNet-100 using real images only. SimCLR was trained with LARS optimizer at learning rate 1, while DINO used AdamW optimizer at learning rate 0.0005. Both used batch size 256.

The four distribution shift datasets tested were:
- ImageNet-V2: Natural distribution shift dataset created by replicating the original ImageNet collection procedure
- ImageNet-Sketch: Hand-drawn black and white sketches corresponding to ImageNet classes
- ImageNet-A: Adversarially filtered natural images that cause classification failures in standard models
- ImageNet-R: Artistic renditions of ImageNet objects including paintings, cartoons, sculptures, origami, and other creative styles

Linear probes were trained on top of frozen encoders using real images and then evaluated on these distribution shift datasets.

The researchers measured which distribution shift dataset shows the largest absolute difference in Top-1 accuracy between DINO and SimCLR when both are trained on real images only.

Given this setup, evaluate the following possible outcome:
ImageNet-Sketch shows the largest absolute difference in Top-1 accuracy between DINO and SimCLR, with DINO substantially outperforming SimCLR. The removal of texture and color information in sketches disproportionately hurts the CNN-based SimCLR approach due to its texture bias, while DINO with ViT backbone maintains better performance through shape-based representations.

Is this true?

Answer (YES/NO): NO